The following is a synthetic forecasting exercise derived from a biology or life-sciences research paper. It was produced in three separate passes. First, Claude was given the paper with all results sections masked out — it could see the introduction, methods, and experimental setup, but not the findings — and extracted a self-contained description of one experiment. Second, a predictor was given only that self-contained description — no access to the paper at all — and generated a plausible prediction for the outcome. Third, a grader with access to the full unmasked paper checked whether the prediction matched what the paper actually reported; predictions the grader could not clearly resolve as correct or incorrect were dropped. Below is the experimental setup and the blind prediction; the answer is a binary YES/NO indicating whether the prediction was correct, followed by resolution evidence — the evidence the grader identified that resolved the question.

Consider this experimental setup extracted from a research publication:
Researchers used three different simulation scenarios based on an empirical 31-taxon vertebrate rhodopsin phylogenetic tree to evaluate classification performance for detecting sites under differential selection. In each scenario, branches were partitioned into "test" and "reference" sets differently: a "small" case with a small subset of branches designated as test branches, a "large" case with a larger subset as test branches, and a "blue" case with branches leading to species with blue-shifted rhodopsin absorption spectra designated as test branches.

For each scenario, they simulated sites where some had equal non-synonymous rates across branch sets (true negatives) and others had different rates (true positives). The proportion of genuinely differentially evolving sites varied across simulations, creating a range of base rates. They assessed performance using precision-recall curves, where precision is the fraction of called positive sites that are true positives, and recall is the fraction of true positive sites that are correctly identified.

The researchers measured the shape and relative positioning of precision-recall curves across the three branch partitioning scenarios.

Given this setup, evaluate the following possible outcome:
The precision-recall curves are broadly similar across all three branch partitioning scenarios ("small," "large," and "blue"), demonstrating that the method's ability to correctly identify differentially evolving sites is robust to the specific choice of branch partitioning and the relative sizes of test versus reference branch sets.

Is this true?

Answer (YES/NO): NO